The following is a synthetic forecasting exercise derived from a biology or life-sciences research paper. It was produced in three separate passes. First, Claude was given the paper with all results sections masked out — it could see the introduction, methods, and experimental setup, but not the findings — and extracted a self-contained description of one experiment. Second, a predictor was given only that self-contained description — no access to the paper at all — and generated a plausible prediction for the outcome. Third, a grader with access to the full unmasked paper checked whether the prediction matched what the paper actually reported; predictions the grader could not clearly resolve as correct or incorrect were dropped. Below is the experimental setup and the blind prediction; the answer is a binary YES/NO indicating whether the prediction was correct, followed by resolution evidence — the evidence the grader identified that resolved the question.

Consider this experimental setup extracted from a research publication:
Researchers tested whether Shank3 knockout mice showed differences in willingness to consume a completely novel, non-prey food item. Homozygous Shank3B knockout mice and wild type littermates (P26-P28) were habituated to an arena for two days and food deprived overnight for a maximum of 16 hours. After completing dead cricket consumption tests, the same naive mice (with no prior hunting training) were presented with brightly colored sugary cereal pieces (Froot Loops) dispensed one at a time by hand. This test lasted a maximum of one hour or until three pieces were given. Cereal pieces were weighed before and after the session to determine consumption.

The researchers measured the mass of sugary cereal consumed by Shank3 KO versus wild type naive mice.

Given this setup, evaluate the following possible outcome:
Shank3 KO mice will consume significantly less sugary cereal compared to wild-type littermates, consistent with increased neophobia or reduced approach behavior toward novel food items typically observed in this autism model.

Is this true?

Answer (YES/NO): NO